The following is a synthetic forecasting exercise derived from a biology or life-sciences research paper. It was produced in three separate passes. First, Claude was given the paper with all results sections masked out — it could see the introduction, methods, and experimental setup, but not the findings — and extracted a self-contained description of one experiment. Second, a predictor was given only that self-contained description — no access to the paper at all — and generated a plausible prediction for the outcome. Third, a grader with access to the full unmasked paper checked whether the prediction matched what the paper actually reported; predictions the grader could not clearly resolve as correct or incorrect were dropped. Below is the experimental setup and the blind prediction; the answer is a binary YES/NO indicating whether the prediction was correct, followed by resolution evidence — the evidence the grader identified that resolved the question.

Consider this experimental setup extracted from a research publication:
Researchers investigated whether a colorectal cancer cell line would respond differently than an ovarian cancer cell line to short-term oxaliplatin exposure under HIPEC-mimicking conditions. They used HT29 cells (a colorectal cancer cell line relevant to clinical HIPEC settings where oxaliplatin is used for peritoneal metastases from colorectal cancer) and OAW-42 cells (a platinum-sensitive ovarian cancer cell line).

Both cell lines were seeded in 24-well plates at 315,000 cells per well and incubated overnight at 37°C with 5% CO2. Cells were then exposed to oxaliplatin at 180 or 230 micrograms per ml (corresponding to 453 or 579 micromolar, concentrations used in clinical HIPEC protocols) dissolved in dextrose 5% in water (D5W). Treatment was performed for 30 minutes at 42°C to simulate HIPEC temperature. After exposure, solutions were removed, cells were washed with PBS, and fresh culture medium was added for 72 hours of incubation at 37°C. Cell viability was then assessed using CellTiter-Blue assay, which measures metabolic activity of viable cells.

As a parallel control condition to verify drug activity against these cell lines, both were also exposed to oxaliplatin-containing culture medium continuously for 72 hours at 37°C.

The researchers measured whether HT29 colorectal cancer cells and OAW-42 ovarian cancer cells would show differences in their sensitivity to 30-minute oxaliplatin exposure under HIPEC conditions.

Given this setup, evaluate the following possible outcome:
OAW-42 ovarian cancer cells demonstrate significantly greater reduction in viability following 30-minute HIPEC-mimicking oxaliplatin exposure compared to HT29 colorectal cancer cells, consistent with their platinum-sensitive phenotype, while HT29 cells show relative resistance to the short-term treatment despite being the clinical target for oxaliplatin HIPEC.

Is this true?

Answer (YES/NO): NO